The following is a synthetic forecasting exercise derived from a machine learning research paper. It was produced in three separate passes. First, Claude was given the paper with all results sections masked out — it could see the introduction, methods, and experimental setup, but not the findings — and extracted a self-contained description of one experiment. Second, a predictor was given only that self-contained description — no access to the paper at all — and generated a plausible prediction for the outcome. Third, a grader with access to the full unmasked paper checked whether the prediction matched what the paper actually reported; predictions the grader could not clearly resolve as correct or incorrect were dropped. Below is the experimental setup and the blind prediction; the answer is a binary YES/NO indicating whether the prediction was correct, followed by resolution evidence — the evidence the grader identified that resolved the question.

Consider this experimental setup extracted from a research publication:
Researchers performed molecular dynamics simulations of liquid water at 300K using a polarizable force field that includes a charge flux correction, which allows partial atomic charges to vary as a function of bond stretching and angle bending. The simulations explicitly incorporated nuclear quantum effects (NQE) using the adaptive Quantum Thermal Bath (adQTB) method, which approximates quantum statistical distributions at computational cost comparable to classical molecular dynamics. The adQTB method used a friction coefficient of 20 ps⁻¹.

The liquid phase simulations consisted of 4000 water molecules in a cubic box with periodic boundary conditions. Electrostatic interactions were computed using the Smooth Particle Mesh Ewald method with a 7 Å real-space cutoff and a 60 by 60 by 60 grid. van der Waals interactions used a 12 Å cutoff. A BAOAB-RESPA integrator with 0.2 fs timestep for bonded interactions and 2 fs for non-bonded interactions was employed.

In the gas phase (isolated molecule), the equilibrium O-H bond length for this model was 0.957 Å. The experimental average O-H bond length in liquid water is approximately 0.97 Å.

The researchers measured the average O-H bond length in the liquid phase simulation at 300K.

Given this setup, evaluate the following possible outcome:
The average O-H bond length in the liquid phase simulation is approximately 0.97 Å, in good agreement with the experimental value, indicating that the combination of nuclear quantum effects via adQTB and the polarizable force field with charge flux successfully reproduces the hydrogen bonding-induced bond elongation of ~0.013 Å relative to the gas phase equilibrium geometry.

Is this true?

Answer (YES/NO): NO